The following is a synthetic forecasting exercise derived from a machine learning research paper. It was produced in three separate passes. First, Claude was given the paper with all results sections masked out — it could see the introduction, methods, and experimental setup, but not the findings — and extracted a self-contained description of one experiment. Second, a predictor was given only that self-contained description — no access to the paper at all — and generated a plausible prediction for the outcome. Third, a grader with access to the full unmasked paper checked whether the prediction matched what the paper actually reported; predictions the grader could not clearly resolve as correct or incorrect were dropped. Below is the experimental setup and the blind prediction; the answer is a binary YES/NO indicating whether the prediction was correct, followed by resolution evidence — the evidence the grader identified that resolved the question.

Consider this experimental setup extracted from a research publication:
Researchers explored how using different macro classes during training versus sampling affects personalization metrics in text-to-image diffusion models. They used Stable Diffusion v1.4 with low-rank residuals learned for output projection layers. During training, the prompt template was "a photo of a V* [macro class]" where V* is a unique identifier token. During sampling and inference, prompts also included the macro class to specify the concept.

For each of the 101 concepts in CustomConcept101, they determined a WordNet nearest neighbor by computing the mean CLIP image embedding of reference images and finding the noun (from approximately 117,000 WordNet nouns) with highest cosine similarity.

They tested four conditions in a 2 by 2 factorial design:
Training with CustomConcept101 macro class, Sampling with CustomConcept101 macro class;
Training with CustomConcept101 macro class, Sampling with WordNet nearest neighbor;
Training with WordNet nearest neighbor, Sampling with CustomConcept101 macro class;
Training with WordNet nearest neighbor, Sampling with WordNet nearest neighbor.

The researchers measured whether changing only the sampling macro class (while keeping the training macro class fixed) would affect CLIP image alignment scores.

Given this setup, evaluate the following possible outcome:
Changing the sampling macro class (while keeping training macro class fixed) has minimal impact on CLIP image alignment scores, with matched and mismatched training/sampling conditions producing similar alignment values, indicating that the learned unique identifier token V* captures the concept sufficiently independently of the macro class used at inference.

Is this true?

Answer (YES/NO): YES